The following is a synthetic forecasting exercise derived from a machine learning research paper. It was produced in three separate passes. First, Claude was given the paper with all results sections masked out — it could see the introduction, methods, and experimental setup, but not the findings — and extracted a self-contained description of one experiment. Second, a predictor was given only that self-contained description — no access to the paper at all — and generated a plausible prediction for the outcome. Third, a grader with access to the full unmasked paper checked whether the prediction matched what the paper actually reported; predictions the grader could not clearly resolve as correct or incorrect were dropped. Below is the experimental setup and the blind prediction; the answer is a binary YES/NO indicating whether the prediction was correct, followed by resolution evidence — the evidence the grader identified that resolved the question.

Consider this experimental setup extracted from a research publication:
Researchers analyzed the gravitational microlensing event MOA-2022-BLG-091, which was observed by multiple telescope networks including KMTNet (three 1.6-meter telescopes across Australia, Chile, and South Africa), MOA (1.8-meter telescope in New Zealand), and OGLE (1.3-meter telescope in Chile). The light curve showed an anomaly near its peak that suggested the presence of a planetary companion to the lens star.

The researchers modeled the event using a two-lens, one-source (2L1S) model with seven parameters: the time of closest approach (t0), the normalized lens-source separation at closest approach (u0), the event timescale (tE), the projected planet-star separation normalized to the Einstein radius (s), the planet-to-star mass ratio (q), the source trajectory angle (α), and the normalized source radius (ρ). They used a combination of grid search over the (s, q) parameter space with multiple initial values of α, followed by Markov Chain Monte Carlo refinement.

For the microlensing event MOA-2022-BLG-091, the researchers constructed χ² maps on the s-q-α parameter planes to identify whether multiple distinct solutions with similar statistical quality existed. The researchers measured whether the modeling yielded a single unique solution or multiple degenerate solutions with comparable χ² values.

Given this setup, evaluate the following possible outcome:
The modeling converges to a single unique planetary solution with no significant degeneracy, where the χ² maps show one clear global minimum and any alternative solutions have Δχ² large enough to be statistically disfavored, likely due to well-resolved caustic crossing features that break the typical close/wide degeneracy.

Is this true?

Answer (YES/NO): NO